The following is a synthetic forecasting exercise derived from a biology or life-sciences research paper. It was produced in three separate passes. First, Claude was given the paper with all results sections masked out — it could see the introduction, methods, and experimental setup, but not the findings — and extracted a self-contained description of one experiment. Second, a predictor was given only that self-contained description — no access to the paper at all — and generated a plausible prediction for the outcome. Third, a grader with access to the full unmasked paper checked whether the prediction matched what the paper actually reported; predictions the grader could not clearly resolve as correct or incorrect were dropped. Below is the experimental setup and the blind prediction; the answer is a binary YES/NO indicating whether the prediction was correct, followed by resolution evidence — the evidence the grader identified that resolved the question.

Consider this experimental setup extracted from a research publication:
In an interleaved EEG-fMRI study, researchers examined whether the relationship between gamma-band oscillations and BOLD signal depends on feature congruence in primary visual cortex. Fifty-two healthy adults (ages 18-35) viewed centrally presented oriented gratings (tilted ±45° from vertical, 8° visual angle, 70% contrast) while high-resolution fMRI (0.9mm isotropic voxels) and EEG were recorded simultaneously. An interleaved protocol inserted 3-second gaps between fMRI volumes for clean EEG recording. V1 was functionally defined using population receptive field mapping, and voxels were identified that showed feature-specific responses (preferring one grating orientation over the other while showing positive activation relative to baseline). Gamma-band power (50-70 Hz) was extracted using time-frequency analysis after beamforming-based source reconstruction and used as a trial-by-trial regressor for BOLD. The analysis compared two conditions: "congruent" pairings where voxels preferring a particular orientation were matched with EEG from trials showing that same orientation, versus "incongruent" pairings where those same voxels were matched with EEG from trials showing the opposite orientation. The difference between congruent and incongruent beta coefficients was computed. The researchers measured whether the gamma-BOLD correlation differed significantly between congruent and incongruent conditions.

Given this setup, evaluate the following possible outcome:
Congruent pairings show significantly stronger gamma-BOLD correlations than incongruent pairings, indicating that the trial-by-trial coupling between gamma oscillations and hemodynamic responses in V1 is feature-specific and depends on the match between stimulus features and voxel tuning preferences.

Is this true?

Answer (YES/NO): YES